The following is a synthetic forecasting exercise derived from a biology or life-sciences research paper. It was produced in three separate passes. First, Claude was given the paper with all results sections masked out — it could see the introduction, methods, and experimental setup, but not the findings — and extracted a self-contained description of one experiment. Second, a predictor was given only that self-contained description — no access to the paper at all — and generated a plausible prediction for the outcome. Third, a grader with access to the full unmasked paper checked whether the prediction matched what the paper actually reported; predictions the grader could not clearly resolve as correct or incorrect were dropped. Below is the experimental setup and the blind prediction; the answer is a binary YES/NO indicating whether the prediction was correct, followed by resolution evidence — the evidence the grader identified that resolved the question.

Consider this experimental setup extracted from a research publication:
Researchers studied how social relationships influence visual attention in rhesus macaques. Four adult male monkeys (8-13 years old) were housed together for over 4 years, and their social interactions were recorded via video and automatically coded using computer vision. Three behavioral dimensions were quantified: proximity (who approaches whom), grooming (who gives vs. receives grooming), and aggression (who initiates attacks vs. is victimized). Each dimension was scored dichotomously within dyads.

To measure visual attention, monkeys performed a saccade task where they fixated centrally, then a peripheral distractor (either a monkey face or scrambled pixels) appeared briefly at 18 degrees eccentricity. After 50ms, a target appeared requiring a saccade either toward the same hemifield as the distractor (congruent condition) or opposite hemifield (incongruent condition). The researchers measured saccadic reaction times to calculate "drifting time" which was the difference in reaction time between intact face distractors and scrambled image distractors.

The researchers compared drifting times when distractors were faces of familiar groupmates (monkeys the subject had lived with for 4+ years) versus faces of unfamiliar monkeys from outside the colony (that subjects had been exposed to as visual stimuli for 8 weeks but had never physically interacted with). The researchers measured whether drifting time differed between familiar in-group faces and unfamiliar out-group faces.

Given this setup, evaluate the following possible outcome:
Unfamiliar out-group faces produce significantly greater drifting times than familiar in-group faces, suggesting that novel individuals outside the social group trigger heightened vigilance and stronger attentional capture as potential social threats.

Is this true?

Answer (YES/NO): YES